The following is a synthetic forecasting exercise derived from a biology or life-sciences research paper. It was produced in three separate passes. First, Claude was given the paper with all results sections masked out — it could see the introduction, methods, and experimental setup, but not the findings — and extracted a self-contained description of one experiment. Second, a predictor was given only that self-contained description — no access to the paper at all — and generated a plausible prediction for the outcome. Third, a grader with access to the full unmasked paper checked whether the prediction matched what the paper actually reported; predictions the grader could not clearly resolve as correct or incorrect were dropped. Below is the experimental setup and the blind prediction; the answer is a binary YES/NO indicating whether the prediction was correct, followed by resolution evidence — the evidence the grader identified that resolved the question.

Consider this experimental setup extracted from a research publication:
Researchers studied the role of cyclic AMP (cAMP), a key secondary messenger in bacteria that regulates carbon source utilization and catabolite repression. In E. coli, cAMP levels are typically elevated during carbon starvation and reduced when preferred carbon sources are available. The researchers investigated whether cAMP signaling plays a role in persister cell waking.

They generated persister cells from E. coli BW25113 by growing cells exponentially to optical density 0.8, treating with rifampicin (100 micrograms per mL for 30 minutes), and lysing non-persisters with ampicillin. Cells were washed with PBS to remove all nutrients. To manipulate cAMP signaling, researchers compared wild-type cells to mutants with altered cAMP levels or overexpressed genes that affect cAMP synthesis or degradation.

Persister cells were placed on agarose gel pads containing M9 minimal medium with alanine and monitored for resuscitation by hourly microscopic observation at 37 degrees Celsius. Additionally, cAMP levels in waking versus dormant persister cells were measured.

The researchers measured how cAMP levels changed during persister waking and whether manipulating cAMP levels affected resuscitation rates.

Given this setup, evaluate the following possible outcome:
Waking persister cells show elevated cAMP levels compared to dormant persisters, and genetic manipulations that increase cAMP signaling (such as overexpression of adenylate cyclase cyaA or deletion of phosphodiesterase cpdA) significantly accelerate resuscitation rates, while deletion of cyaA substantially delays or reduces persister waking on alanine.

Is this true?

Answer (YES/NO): NO